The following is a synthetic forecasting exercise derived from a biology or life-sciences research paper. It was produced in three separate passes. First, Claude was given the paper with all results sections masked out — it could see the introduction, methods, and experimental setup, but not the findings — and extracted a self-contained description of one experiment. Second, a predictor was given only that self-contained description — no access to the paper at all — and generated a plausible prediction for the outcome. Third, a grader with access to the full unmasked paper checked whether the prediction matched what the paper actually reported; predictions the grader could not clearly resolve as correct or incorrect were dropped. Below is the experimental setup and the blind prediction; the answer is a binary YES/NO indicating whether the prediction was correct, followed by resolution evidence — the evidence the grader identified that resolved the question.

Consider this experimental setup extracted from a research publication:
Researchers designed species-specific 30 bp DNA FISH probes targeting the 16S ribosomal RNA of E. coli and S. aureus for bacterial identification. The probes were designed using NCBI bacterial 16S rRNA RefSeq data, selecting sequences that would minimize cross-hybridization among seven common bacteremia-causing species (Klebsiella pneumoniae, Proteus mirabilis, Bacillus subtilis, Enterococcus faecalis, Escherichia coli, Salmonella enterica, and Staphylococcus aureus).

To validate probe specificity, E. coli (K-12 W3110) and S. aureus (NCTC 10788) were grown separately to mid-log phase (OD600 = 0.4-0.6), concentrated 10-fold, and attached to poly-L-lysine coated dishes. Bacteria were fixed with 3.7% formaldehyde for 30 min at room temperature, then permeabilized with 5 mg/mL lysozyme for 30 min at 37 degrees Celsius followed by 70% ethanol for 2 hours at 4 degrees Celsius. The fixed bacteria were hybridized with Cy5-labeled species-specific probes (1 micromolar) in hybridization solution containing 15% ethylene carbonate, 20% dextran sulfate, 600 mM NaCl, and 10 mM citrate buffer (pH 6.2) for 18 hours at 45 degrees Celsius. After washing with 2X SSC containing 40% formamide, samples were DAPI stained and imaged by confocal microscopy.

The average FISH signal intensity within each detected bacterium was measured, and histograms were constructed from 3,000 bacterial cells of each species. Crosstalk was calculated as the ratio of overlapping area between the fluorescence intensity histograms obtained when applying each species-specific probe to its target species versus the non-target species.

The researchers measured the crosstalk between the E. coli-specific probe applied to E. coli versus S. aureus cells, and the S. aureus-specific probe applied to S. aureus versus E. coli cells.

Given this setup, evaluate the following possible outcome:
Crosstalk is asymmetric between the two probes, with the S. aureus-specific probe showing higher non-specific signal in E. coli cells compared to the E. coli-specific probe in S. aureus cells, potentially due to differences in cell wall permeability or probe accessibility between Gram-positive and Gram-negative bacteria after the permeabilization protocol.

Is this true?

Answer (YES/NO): NO